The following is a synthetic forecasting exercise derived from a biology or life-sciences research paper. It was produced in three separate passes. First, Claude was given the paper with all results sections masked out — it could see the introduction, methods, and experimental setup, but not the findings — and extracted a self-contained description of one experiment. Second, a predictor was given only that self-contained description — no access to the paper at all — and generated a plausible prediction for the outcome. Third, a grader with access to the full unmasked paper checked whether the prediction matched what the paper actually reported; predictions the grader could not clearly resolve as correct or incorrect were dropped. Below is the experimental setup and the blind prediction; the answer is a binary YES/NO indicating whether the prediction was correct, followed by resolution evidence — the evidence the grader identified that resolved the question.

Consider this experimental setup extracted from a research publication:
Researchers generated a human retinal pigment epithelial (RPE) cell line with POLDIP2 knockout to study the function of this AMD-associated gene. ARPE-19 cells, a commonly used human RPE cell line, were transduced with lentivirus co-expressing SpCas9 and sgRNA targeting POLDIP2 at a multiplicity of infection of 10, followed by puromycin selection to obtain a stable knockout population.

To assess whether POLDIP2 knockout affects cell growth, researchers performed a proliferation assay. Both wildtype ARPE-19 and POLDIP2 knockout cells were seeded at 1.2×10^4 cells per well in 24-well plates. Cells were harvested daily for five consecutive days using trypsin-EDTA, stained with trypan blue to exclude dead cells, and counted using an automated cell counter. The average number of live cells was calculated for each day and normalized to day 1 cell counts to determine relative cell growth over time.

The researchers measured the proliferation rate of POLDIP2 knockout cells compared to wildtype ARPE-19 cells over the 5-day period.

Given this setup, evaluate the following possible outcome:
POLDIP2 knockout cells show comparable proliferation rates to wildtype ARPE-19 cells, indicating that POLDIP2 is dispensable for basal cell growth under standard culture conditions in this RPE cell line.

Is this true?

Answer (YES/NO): YES